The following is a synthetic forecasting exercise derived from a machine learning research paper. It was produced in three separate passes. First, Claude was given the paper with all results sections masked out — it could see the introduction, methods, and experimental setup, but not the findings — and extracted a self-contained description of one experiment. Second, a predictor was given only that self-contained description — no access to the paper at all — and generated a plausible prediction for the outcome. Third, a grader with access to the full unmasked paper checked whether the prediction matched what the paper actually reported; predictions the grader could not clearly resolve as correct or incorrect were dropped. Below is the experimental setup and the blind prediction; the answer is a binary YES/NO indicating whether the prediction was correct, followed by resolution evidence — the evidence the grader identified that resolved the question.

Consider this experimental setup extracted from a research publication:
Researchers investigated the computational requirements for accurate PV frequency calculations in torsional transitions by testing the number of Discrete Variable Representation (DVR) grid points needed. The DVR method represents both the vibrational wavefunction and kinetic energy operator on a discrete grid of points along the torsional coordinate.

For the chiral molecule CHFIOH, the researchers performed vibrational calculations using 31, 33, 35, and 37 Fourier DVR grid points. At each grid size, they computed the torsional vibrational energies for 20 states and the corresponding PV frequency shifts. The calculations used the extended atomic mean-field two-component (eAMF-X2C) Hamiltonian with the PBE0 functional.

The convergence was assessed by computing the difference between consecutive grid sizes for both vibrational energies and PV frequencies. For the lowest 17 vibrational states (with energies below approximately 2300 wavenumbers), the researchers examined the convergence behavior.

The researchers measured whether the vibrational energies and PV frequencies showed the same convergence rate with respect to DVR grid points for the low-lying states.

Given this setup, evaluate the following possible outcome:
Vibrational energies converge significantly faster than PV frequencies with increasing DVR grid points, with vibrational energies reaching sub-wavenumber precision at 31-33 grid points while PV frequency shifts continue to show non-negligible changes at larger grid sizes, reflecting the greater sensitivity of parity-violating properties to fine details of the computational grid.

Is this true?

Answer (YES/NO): NO